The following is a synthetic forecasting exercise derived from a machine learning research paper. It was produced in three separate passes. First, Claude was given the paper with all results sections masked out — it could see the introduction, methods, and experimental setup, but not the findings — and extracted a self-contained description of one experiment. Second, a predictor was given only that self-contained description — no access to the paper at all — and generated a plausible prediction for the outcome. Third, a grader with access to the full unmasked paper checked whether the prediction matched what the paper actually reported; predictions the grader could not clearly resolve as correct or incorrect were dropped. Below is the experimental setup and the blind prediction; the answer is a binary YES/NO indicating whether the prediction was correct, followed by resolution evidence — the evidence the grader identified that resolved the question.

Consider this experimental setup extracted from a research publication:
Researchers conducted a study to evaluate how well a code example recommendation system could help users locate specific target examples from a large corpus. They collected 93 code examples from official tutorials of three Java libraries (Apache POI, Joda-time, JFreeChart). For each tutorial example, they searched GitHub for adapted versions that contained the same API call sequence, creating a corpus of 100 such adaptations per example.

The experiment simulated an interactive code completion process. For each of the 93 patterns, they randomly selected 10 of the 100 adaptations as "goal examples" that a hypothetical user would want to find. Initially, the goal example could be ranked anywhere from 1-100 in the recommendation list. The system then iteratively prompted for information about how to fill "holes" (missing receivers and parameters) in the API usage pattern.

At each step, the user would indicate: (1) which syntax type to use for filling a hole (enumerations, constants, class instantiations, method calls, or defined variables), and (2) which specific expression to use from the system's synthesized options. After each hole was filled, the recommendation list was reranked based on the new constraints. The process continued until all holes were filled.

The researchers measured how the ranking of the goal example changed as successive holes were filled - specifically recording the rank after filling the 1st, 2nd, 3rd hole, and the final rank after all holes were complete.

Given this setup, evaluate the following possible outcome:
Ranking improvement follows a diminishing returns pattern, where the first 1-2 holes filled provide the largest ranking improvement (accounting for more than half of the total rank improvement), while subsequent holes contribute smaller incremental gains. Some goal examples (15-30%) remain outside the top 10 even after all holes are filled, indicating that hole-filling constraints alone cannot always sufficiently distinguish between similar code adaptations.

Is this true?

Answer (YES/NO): NO